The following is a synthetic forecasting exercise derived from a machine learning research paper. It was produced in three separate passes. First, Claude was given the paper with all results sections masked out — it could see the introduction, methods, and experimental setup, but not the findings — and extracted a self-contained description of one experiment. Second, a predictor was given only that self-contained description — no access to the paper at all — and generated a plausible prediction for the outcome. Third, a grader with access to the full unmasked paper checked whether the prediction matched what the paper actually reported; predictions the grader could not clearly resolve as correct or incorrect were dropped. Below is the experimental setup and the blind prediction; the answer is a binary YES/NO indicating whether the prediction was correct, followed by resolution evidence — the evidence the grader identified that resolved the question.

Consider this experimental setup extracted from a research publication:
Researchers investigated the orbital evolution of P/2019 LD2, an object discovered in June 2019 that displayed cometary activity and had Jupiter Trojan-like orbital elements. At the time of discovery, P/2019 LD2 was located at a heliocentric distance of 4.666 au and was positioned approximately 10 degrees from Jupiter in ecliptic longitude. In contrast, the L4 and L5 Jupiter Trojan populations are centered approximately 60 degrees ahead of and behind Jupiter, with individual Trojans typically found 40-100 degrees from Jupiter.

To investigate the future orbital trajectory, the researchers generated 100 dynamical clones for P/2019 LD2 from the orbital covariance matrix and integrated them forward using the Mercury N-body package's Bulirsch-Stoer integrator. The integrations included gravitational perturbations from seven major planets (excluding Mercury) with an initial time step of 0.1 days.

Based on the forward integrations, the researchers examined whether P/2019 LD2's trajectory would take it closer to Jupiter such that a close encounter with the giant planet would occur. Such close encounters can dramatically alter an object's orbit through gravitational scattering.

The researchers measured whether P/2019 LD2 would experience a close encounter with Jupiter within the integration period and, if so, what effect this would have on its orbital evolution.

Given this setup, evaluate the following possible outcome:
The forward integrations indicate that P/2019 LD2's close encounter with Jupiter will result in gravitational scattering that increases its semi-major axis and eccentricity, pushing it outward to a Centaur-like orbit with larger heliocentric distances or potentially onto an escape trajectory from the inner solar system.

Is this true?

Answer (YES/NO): NO